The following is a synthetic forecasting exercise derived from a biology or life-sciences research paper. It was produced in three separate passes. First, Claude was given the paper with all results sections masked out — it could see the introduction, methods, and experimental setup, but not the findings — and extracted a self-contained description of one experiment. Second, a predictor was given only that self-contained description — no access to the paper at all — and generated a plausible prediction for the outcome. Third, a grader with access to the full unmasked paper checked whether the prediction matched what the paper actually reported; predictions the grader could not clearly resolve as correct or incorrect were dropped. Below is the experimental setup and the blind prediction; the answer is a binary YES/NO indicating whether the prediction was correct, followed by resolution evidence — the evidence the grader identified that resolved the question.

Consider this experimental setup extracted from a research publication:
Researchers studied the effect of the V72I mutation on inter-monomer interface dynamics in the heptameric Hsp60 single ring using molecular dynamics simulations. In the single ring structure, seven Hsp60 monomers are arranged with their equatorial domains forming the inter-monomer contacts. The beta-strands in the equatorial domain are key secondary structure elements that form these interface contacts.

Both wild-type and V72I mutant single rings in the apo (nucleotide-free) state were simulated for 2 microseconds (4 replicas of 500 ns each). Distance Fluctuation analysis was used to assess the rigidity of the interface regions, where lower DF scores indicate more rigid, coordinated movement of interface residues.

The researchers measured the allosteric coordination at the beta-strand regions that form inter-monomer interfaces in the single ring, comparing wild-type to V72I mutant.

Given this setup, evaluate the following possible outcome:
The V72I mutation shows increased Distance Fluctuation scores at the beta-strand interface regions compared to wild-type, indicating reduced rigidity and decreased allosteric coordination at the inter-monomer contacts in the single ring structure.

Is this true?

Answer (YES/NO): YES